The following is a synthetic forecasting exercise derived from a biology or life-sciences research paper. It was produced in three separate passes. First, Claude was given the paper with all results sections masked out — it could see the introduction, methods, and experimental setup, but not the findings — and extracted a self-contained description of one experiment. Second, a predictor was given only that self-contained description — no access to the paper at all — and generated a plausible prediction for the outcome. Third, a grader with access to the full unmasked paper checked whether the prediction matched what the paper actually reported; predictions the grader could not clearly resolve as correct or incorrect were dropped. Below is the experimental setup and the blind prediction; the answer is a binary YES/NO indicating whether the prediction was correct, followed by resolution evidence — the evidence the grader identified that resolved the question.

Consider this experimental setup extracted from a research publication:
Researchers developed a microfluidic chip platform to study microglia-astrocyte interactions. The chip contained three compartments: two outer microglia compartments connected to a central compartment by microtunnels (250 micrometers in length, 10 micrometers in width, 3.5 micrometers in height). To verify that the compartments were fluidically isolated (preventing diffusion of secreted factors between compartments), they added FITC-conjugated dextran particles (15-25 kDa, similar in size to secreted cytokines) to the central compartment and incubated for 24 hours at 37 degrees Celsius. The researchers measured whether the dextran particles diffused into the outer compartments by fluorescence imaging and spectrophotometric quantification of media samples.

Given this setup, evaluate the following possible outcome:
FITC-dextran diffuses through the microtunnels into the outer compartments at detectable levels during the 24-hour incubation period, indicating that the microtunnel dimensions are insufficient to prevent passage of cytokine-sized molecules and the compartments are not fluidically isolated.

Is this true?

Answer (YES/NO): NO